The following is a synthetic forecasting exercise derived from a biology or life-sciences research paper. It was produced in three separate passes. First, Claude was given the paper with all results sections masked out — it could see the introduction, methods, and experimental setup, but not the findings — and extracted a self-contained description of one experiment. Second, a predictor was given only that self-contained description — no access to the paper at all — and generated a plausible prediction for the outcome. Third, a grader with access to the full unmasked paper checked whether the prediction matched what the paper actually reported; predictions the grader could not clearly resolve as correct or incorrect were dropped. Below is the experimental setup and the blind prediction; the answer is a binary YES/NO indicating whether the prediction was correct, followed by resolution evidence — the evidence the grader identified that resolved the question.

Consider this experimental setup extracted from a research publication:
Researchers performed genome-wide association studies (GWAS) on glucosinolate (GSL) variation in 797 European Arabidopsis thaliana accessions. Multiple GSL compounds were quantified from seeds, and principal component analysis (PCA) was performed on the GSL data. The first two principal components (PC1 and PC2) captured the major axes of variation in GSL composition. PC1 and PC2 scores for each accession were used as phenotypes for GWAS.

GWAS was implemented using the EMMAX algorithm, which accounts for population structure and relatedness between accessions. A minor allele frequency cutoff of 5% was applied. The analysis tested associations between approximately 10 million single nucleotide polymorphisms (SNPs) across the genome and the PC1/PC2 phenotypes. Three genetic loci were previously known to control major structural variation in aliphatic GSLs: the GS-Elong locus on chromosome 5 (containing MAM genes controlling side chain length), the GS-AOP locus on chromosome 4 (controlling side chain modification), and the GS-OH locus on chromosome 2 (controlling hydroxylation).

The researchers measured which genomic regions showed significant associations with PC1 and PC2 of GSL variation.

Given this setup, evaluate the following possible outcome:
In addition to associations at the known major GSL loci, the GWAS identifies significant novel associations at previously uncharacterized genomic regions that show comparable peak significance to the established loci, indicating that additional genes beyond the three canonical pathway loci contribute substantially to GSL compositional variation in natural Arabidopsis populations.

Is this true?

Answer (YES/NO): NO